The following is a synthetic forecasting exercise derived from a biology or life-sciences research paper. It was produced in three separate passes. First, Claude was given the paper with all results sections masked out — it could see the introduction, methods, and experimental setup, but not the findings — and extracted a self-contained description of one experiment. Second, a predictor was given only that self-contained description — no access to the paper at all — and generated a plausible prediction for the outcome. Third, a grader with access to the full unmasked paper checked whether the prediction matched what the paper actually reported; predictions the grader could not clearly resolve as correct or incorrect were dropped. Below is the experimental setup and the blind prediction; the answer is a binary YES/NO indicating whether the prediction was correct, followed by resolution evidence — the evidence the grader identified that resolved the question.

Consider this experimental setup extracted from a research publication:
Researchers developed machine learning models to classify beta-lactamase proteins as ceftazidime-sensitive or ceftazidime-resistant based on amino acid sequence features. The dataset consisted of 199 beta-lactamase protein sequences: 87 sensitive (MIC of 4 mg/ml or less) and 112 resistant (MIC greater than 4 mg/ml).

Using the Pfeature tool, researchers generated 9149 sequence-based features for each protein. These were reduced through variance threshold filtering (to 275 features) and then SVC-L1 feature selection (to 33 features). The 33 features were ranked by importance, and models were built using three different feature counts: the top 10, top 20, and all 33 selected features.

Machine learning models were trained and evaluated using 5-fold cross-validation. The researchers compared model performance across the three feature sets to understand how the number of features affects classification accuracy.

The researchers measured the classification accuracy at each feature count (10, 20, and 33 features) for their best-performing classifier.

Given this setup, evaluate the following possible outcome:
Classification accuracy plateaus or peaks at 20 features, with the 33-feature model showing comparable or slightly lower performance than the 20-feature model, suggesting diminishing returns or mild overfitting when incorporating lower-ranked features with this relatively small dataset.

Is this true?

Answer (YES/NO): NO